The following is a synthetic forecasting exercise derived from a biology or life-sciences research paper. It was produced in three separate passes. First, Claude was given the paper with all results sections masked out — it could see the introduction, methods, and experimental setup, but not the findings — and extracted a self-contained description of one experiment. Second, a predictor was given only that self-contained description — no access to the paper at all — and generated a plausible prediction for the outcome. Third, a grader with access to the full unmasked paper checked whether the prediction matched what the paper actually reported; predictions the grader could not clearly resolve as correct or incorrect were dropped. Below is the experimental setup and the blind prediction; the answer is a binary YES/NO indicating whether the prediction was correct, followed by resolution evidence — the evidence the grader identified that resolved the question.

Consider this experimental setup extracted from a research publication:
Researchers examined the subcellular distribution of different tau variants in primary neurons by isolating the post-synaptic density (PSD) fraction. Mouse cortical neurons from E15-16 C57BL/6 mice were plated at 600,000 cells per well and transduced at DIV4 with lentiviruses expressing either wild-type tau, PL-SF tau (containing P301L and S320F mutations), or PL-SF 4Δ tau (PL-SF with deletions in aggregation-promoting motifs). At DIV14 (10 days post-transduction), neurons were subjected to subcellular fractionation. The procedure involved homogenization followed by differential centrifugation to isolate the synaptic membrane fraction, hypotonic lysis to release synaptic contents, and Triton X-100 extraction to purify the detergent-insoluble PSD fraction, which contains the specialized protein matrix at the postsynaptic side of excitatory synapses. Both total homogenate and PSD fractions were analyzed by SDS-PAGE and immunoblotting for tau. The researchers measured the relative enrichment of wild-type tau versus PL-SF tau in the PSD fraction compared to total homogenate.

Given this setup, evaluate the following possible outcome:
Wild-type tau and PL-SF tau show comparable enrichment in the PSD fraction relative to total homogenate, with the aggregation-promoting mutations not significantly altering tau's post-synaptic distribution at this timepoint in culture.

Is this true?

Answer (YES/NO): NO